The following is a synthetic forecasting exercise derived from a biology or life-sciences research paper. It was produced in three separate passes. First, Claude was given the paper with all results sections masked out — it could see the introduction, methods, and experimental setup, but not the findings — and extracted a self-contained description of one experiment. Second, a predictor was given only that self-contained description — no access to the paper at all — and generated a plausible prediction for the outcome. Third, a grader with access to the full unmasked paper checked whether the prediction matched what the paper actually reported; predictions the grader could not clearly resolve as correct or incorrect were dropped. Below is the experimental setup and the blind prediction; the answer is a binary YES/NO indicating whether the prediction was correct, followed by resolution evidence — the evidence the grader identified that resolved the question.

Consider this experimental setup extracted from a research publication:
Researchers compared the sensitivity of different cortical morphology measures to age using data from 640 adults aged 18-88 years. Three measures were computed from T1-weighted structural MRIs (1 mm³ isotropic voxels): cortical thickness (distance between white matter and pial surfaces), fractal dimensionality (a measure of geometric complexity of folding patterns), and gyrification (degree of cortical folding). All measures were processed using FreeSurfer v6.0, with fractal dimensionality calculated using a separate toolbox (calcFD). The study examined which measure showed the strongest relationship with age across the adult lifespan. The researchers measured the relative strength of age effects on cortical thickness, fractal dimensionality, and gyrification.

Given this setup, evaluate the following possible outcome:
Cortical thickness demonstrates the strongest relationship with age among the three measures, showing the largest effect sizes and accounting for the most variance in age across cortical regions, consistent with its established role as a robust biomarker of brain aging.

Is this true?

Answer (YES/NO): NO